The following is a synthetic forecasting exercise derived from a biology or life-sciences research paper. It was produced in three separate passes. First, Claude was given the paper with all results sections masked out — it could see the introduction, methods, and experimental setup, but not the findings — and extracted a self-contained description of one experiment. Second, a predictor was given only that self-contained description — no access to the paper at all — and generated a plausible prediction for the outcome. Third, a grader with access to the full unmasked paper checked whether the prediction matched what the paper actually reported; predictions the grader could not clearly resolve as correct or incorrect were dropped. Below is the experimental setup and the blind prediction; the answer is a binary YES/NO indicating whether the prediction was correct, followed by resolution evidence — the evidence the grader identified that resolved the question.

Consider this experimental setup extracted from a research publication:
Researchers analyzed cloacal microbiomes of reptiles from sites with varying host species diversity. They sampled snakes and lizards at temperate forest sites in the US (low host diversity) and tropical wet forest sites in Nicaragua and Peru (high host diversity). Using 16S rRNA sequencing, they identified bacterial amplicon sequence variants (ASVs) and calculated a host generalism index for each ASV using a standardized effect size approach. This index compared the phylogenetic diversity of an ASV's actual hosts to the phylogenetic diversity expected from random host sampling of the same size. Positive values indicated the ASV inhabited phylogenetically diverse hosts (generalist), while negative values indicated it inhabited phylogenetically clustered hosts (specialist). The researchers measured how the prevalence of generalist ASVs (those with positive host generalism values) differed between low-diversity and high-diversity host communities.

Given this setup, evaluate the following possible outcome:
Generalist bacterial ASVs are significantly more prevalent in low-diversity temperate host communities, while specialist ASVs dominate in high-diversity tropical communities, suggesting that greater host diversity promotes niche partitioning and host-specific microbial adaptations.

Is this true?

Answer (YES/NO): YES